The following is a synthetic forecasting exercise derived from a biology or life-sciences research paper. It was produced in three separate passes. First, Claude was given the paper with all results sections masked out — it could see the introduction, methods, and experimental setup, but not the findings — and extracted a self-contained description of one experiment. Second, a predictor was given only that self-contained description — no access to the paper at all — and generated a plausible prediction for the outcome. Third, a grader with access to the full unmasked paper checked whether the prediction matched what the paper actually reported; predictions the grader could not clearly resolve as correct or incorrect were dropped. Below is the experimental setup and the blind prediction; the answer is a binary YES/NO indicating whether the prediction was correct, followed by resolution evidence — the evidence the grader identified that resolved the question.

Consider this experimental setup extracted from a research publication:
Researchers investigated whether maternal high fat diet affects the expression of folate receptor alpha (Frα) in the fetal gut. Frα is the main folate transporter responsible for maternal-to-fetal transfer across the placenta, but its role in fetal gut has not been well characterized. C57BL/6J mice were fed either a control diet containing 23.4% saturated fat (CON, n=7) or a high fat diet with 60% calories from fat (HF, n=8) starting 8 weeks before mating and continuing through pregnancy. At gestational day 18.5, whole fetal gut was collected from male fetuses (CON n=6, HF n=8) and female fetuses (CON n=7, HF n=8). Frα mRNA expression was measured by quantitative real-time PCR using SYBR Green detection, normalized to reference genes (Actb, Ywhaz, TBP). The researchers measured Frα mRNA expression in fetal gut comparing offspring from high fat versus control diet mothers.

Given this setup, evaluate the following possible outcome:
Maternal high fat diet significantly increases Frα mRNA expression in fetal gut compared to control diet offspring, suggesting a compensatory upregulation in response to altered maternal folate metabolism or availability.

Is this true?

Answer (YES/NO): NO